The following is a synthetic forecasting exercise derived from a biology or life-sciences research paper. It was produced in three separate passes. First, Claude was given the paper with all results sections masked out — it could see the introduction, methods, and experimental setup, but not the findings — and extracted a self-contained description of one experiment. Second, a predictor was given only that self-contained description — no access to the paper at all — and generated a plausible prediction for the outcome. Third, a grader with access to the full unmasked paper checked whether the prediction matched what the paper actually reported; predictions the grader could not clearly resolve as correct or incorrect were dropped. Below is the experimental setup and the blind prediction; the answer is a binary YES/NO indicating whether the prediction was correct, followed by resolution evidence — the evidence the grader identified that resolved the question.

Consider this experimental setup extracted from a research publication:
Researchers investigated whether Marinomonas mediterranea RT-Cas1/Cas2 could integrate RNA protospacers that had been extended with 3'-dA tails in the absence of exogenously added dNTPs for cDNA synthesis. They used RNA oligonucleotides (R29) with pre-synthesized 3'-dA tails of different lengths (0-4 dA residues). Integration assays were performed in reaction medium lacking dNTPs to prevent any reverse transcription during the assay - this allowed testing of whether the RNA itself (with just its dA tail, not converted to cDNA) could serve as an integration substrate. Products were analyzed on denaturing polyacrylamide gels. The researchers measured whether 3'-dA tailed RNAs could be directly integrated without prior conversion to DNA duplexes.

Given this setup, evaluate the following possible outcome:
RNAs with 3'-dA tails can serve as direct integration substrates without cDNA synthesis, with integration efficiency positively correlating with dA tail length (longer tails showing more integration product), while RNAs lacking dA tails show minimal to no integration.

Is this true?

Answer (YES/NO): YES